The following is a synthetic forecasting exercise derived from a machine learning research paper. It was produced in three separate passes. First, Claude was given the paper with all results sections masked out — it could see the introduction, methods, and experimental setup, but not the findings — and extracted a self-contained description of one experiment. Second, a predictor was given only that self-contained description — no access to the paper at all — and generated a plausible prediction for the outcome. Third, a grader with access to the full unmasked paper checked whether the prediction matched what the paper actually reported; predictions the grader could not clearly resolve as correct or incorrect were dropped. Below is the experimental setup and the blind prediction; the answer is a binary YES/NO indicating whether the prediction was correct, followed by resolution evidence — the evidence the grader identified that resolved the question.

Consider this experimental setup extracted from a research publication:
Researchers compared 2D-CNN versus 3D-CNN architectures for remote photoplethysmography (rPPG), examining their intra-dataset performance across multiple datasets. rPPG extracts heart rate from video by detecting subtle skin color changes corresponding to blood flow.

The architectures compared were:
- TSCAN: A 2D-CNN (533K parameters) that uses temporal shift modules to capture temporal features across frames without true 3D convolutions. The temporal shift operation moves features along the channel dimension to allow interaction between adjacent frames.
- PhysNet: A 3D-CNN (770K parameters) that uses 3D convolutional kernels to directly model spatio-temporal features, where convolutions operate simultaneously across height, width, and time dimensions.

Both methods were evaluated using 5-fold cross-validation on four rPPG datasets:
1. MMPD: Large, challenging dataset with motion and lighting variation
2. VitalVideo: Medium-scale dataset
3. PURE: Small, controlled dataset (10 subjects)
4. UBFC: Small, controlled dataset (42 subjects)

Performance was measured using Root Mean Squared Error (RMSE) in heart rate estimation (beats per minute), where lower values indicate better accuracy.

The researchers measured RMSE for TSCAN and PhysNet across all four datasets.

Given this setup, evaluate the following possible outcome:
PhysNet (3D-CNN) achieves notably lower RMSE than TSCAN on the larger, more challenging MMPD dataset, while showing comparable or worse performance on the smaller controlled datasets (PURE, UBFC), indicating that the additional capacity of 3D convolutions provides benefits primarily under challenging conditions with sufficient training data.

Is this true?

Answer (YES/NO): NO